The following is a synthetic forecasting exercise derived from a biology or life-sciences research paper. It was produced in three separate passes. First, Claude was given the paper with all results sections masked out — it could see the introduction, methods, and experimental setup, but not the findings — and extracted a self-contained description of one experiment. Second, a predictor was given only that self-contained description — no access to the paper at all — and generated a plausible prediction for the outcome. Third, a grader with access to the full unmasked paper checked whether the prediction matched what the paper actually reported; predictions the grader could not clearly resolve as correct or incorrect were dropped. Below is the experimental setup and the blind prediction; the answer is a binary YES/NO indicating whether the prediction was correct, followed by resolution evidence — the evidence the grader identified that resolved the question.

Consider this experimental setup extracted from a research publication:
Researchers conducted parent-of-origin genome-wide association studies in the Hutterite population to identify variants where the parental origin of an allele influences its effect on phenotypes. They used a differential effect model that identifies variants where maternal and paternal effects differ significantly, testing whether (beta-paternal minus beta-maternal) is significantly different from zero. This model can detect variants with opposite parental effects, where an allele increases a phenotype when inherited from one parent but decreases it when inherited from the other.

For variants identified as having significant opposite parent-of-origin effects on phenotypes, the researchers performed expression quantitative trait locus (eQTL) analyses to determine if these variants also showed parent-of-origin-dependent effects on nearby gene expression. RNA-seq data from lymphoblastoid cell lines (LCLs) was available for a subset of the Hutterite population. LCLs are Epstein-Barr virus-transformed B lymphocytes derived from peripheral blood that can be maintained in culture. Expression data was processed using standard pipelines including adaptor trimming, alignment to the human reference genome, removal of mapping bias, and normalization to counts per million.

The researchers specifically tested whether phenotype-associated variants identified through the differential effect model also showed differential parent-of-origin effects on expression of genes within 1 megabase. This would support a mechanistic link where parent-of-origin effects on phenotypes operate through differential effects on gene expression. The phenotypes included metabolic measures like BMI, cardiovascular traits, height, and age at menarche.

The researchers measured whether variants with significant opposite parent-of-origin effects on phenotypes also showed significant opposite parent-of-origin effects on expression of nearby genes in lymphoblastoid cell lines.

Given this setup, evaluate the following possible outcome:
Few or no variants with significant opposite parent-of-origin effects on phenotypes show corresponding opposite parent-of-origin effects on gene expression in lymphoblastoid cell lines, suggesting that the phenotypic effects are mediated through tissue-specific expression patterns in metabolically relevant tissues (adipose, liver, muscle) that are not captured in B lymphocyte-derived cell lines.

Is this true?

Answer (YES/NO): YES